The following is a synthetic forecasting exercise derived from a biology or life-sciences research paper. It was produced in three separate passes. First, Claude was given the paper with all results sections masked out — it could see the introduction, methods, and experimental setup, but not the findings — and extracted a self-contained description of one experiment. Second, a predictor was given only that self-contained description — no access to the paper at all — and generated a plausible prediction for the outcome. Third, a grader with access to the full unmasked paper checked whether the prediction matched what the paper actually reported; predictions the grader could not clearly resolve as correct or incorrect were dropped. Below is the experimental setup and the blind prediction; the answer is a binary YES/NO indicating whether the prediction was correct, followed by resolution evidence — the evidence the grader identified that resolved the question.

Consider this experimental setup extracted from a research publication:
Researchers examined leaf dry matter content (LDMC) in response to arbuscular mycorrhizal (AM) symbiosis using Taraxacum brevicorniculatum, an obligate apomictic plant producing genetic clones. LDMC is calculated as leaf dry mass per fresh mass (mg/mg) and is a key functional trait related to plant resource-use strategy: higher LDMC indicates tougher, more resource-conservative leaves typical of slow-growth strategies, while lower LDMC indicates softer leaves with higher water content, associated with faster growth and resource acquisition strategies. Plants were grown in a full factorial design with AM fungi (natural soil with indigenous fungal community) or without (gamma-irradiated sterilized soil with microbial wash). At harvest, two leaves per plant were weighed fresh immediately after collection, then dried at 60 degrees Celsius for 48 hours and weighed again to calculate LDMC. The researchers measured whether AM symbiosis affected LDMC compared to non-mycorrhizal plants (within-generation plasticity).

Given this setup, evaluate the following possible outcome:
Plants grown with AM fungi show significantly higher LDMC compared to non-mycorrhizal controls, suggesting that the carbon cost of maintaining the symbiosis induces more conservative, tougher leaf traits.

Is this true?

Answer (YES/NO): NO